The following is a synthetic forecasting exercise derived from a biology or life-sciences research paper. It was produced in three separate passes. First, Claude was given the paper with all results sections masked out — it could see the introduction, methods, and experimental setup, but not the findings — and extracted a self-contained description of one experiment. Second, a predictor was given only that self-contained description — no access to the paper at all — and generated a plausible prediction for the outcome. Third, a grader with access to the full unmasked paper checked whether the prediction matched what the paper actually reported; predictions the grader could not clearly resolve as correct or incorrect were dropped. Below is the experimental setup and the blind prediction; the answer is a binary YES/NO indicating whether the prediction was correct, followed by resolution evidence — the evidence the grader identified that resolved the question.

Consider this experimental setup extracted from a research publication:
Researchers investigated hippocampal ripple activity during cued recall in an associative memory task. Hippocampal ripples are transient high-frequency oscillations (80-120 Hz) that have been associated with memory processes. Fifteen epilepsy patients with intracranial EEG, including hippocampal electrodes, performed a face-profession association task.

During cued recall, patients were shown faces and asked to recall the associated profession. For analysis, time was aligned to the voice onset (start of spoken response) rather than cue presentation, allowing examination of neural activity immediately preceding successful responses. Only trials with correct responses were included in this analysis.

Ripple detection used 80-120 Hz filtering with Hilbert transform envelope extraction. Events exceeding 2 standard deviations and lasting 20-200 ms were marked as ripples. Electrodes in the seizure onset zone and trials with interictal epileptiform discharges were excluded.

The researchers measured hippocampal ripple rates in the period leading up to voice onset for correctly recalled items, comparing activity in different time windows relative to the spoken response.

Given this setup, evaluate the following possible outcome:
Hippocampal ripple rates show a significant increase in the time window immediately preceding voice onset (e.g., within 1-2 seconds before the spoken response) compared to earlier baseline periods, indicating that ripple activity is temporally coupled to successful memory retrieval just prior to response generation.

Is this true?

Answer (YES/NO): YES